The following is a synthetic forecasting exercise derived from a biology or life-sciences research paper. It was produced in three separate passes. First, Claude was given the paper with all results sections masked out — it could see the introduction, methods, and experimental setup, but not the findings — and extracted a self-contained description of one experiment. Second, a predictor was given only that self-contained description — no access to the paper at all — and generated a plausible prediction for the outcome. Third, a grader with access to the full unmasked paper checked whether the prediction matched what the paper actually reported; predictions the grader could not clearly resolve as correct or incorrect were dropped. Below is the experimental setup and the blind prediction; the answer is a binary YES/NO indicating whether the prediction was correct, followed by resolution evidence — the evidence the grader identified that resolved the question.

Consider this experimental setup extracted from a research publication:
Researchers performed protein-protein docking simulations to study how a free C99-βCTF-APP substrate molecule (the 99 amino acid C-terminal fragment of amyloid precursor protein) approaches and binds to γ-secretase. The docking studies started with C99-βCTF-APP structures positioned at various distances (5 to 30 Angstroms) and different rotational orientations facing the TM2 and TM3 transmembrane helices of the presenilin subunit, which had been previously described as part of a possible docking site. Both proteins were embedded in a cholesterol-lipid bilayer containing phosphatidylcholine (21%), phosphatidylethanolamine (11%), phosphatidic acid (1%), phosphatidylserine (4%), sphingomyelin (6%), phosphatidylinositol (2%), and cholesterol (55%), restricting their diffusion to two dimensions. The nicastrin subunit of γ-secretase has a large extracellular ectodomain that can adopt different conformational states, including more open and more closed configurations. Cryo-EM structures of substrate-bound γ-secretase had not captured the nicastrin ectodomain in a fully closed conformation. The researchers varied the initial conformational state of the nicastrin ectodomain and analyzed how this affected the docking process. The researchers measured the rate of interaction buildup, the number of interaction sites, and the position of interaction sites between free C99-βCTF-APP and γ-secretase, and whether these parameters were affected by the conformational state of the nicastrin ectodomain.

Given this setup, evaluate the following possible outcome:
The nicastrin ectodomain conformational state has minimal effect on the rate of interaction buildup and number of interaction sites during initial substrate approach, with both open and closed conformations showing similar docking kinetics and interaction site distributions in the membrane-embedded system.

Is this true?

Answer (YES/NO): NO